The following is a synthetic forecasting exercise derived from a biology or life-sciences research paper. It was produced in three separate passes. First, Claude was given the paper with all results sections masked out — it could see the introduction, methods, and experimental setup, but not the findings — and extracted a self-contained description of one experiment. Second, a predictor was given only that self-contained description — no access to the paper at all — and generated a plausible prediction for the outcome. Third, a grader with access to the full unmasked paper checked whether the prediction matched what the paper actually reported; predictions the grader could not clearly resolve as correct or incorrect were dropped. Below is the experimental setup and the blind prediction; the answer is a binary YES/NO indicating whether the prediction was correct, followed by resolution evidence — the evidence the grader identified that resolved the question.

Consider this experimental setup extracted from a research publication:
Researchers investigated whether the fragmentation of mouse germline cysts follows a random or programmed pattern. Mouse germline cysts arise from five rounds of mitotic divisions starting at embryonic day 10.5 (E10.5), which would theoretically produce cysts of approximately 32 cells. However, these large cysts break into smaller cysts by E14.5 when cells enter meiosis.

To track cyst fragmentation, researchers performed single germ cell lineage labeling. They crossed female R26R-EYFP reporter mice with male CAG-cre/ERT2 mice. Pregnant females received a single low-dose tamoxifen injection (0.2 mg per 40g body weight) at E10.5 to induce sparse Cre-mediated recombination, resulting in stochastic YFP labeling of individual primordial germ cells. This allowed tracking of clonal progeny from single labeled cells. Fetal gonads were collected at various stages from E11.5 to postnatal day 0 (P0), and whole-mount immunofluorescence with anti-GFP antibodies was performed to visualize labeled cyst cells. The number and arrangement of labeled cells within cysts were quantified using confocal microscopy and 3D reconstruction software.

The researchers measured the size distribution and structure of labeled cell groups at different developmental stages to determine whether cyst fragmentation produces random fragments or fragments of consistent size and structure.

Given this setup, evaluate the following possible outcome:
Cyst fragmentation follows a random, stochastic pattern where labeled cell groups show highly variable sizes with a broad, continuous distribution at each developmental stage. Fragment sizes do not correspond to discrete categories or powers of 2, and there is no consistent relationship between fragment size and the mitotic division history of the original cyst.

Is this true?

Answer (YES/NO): NO